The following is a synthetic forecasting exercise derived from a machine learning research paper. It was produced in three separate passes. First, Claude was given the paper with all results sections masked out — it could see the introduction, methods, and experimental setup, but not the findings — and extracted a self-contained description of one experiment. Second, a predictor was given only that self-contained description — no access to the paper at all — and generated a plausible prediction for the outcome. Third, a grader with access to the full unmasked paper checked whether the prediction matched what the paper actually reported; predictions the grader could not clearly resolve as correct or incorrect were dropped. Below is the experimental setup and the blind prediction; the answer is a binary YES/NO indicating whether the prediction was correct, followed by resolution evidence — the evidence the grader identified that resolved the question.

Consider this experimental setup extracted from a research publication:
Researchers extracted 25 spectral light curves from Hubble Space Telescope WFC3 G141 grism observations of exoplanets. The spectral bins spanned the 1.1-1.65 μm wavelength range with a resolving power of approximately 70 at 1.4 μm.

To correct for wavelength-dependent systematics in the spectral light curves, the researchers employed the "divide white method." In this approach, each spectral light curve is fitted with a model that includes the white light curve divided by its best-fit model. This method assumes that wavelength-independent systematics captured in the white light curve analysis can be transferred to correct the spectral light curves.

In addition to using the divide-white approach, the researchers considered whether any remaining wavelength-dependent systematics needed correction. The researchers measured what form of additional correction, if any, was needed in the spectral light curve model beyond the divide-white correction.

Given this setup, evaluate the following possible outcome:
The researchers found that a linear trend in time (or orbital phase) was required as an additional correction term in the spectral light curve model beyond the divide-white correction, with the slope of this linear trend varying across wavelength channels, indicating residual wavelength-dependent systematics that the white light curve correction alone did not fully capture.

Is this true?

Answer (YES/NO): YES